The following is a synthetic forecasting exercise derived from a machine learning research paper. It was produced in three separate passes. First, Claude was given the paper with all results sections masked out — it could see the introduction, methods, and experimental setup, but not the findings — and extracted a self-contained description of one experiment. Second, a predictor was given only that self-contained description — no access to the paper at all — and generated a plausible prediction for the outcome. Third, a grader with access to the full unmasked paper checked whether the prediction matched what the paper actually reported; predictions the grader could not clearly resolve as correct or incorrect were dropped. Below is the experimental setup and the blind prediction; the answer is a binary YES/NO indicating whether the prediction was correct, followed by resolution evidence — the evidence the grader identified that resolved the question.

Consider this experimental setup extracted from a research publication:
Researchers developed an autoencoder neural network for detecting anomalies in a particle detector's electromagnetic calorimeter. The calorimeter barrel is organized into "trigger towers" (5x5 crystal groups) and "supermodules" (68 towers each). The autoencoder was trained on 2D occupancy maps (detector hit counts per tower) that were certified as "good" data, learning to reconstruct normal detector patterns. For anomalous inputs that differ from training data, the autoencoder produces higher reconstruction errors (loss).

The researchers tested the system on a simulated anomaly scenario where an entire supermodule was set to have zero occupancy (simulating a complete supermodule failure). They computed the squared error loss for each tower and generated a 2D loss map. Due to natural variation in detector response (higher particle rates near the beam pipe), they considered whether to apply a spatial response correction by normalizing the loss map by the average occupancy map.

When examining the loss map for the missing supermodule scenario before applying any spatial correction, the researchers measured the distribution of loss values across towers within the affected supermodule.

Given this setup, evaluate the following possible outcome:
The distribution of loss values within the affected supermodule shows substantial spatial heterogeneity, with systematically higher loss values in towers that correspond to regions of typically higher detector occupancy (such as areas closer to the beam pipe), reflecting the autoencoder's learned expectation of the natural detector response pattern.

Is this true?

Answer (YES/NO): YES